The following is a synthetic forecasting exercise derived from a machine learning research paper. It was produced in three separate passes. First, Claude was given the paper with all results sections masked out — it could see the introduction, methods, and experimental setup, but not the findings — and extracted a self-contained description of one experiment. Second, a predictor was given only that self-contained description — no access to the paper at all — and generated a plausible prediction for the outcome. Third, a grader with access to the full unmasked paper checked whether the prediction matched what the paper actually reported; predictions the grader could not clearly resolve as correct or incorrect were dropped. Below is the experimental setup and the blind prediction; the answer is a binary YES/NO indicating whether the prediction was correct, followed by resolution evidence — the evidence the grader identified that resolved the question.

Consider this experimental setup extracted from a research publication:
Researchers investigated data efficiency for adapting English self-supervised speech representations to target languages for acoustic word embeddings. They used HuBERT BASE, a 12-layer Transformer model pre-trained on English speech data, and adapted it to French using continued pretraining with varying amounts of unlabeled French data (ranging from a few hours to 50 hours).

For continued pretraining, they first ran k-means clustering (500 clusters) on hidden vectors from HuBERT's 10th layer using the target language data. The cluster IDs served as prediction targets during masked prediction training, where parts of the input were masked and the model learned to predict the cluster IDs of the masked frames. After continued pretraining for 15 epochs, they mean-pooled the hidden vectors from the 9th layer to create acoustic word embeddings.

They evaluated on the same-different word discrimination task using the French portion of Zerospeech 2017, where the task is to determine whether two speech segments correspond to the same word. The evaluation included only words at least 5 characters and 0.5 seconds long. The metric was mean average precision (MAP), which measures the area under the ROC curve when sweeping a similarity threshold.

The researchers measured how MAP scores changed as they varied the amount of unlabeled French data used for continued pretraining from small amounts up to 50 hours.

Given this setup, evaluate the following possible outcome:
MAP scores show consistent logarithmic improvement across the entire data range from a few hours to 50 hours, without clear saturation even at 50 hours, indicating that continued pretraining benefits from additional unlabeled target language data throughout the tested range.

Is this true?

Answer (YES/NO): NO